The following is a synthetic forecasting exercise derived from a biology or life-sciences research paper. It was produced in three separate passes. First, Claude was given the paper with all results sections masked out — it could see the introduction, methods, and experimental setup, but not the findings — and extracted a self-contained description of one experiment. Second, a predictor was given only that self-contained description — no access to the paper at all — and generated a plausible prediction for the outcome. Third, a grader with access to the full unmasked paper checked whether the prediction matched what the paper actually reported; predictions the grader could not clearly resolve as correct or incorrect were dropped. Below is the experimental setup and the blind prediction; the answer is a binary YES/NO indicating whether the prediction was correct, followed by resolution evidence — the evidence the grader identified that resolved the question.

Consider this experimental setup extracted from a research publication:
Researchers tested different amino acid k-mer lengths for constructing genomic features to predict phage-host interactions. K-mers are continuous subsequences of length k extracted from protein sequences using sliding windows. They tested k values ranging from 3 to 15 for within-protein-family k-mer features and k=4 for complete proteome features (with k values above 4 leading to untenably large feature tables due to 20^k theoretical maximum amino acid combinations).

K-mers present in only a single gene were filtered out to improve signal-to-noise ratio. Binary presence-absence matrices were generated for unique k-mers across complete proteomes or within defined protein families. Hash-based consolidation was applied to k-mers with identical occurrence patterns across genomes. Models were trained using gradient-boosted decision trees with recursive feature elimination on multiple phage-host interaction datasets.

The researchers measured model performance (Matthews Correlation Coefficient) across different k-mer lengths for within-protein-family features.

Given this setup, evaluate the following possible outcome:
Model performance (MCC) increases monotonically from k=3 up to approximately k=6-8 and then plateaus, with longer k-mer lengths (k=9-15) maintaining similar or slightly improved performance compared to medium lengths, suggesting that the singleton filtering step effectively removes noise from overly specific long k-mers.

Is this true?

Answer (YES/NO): NO